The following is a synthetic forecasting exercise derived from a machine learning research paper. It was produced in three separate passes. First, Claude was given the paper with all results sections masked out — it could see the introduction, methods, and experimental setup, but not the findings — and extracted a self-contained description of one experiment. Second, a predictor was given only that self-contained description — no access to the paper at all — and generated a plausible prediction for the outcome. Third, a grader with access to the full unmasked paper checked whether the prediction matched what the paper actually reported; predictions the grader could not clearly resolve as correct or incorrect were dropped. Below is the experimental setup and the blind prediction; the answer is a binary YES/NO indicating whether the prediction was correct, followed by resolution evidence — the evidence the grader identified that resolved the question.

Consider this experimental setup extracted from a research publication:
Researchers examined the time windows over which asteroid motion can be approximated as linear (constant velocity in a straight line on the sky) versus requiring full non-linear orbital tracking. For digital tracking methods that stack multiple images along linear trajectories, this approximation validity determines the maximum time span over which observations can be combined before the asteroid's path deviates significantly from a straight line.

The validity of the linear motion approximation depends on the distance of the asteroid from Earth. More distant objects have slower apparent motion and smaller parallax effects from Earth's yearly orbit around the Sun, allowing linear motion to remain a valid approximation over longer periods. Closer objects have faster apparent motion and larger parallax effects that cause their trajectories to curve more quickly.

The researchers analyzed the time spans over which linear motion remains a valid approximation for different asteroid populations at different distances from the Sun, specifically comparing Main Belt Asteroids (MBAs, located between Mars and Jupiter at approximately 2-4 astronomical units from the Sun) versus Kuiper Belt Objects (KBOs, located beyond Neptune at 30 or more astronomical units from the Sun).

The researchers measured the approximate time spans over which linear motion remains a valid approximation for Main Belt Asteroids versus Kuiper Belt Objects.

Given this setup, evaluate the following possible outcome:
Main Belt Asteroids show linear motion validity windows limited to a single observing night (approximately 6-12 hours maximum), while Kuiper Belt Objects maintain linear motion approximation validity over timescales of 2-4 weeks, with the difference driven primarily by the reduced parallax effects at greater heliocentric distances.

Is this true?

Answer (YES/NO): YES